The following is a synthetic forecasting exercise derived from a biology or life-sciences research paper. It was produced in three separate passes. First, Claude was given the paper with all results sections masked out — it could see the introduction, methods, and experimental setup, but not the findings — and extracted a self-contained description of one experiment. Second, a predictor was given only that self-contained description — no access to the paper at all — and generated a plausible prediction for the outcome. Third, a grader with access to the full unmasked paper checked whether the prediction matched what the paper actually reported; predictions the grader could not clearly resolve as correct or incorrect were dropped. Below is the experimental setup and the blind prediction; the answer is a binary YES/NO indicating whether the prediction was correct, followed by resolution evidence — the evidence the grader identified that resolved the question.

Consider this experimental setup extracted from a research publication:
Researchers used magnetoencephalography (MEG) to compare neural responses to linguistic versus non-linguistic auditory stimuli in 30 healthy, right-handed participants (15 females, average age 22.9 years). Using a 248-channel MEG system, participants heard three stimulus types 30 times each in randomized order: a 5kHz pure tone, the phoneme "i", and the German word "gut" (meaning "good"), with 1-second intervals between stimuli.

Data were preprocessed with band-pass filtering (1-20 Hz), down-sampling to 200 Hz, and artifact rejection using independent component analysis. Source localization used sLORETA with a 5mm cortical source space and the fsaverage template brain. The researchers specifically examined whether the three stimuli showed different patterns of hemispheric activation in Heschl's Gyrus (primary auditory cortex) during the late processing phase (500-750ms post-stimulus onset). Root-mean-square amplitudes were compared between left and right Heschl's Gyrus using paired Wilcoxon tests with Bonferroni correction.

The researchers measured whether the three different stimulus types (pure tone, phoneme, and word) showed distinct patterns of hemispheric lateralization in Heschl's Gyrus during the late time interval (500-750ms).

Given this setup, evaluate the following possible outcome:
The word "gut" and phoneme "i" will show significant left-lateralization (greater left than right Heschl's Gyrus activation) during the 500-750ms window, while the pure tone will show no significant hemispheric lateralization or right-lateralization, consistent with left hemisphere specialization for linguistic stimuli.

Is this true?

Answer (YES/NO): NO